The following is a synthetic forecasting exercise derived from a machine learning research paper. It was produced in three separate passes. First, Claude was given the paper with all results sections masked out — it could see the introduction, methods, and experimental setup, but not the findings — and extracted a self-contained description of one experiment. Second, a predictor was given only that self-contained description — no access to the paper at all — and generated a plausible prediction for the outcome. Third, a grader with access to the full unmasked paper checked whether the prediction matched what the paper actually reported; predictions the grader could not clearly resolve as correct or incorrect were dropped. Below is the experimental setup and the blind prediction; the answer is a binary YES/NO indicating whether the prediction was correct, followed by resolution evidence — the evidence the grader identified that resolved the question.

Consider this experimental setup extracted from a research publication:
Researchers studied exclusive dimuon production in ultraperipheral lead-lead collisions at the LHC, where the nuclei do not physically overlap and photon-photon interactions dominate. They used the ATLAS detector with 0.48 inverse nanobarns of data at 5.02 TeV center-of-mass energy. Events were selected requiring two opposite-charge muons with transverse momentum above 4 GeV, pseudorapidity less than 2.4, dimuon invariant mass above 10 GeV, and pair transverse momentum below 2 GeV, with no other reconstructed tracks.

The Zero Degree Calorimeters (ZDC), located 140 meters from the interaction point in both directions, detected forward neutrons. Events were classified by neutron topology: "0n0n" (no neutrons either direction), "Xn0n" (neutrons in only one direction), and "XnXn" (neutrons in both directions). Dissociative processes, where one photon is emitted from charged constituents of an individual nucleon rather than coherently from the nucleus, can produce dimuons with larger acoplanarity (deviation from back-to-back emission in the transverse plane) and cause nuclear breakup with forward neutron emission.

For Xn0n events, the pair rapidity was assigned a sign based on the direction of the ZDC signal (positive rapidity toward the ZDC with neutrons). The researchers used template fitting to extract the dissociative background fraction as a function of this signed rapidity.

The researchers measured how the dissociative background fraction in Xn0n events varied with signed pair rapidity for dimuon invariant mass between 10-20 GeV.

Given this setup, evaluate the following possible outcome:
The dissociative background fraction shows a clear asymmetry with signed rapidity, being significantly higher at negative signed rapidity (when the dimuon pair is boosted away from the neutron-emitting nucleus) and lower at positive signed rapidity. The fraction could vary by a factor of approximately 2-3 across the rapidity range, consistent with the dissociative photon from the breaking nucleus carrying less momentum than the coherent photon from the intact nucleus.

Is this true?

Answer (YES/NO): NO